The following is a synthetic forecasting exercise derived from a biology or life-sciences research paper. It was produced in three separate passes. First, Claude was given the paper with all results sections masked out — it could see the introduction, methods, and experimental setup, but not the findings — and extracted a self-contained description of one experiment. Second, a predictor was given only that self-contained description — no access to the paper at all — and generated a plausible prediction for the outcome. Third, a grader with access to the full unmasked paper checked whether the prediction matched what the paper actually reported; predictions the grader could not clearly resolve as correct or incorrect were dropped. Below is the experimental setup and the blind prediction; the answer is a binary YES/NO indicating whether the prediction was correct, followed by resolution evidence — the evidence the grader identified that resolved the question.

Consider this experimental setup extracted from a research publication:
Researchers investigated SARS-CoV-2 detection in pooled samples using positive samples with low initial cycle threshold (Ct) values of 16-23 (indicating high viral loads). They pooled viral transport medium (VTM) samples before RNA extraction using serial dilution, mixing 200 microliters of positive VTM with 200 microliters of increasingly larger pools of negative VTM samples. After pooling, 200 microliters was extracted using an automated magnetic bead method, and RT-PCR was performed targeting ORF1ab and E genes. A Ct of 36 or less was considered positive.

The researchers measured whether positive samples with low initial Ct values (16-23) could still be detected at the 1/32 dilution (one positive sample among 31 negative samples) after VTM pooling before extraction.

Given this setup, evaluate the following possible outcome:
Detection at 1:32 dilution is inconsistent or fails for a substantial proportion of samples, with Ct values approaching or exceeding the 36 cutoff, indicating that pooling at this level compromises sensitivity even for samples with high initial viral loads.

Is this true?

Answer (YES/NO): NO